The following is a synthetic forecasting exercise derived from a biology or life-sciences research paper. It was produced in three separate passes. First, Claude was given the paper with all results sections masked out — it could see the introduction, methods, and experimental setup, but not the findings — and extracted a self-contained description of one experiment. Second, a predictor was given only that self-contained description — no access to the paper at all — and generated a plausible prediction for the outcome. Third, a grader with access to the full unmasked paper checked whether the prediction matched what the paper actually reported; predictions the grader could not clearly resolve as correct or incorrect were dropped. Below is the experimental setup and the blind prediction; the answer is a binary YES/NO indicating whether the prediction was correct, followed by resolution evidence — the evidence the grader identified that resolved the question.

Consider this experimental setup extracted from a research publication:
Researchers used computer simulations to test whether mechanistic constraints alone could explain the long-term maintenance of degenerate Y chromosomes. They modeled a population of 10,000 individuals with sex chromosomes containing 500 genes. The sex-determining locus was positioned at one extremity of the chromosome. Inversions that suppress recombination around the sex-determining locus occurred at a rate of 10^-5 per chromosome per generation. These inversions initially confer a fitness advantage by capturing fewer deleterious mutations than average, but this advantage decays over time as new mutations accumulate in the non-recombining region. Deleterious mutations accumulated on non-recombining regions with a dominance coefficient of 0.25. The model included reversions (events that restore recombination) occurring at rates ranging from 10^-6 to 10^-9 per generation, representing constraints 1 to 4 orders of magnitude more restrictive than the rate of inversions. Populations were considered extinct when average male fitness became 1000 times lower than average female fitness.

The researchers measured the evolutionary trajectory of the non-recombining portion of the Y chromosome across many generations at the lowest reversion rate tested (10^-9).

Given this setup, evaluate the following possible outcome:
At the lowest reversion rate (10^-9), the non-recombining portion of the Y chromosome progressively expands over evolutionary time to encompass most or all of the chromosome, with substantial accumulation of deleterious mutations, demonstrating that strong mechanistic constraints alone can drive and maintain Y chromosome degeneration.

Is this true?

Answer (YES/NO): NO